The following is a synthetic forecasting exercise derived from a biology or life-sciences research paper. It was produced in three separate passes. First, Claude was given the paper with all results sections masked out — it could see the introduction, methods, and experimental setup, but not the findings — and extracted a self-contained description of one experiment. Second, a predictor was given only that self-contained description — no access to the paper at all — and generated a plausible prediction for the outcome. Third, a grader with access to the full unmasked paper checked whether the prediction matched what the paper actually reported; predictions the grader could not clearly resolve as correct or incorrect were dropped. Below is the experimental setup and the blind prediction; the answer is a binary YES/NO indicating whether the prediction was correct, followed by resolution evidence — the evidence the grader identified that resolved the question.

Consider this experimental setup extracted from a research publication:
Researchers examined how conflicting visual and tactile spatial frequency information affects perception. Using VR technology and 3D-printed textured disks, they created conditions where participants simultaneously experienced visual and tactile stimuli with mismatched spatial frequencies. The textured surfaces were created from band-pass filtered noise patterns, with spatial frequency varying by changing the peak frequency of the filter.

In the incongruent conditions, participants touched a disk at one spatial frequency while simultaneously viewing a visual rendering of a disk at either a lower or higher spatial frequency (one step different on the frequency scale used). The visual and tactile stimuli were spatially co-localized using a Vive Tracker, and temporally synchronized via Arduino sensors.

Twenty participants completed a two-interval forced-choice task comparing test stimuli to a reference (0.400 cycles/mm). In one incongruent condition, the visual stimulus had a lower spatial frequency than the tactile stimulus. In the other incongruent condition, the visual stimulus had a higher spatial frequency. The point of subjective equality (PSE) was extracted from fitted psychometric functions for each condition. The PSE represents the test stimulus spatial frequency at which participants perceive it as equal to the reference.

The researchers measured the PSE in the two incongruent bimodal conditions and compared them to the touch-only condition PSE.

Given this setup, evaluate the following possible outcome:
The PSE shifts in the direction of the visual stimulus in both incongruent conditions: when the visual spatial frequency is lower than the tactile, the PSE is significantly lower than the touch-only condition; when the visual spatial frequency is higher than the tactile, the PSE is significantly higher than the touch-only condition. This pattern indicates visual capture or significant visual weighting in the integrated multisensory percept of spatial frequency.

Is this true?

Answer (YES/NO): NO